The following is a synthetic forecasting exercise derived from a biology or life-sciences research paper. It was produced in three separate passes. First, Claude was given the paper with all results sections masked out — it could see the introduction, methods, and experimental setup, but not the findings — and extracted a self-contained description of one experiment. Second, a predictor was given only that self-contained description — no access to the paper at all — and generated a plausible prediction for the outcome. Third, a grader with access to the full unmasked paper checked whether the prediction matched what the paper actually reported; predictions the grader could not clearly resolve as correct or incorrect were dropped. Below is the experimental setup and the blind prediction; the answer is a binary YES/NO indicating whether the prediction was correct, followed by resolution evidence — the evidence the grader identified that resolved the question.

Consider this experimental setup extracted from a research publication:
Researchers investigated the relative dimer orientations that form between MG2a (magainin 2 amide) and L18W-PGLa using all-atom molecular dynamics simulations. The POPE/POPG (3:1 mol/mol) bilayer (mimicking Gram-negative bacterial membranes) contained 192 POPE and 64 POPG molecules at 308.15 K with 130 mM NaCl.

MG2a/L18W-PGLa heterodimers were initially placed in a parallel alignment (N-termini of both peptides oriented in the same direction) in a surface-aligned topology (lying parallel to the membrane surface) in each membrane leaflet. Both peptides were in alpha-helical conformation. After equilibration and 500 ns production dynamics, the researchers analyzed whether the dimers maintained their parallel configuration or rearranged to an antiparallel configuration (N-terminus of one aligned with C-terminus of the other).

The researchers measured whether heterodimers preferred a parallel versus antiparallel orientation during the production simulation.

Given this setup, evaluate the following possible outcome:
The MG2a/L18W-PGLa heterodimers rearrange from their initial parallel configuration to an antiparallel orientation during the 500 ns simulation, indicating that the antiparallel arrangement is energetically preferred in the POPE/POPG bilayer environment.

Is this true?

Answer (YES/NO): NO